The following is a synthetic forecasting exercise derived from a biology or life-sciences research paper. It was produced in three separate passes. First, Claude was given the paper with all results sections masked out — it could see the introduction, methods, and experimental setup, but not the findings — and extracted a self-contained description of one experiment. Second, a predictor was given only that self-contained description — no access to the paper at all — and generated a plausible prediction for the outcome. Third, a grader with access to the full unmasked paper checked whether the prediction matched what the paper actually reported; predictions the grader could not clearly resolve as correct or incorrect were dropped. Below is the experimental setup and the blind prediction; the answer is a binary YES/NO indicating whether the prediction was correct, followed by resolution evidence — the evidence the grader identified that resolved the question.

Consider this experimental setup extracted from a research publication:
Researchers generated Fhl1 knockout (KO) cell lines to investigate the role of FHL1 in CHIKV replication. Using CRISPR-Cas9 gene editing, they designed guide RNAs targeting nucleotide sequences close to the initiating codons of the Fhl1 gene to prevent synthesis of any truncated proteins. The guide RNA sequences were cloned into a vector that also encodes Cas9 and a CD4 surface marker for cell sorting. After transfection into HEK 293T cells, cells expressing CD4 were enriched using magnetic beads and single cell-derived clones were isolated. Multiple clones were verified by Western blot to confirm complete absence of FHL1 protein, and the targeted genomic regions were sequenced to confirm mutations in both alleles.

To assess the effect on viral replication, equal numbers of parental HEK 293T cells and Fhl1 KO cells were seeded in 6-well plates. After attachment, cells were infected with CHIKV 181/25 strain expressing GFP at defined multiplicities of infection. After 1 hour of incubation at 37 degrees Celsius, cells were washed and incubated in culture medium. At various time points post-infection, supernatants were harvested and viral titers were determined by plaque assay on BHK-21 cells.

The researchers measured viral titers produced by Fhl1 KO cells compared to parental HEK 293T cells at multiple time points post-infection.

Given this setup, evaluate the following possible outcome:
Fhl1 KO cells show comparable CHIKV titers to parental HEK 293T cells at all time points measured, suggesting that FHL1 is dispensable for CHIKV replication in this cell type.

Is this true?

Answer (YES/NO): NO